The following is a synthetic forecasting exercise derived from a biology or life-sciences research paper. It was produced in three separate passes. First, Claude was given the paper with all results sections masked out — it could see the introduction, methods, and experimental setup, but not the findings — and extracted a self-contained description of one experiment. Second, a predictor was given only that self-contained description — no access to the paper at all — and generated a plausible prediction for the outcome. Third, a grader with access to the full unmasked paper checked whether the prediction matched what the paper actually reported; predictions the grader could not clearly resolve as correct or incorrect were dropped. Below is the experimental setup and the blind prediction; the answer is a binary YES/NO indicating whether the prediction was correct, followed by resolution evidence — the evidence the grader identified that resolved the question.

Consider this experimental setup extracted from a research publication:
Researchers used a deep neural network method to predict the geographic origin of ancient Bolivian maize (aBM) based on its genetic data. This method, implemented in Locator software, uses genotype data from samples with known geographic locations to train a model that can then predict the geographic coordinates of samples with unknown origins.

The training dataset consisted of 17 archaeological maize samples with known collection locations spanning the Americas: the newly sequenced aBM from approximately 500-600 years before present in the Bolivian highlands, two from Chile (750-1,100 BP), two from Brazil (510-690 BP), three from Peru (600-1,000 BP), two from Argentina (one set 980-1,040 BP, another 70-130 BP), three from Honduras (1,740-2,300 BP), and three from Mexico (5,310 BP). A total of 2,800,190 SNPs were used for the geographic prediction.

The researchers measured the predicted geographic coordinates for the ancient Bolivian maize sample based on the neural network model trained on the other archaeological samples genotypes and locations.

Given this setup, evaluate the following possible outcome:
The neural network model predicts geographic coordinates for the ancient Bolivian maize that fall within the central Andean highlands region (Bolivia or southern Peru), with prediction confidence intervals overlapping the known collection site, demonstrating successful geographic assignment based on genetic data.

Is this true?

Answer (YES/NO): NO